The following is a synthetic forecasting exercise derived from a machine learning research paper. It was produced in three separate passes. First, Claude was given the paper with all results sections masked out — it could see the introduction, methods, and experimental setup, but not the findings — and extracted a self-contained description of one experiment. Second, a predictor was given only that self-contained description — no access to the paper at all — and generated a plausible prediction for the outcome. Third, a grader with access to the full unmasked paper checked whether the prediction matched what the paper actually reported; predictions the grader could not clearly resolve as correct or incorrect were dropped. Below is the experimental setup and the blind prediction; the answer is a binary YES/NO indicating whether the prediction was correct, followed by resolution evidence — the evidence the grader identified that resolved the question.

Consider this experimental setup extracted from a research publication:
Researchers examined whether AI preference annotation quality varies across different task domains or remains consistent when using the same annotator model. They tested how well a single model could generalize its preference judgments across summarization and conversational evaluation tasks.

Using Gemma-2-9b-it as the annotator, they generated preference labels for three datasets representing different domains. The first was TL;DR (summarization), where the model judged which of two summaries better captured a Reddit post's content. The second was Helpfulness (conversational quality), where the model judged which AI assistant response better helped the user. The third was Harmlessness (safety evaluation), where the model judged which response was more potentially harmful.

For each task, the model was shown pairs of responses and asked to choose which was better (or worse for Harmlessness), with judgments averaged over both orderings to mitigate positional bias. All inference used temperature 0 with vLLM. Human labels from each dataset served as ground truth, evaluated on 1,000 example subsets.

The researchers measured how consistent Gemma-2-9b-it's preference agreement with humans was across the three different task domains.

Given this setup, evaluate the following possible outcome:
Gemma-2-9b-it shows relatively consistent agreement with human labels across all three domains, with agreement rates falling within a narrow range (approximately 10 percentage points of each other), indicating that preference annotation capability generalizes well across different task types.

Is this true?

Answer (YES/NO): YES